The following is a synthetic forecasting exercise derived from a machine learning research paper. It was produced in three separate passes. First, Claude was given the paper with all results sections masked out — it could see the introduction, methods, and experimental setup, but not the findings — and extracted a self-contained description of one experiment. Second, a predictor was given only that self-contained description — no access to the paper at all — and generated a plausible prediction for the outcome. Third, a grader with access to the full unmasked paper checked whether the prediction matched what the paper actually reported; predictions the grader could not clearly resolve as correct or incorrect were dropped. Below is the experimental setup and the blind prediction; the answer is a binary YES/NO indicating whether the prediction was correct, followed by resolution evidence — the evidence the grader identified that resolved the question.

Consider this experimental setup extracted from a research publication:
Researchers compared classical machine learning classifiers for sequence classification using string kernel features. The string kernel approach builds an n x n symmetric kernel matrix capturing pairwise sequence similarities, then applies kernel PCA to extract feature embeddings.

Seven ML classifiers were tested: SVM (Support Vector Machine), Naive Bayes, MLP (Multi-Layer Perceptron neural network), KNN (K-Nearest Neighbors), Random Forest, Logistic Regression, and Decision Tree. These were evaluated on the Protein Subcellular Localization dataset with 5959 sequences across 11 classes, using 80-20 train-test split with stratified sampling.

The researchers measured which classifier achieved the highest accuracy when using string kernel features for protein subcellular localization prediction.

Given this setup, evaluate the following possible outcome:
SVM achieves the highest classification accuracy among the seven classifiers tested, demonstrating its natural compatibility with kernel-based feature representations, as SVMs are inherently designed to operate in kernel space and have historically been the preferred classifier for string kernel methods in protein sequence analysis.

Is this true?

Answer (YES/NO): NO